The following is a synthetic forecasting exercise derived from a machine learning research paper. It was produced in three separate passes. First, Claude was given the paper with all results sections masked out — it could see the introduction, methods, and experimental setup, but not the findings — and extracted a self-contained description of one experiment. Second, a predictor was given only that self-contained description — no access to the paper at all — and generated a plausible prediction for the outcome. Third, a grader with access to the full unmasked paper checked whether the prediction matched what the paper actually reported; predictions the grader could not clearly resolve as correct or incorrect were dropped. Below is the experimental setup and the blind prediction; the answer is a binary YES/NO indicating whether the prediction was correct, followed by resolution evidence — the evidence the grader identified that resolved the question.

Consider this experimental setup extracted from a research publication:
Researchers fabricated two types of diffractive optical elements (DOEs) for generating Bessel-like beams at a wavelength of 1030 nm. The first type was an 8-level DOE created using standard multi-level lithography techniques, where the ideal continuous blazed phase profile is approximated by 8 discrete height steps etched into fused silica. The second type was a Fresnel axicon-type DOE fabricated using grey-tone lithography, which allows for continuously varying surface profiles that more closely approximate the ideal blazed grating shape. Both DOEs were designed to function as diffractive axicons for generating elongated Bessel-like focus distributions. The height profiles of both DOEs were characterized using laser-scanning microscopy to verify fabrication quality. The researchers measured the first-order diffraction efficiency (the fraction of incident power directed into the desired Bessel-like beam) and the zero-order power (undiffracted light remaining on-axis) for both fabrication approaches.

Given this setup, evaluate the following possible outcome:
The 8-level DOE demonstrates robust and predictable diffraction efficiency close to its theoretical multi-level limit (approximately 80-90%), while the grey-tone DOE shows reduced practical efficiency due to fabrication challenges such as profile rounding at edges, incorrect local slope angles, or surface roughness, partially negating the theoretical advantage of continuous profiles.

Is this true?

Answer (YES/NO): NO